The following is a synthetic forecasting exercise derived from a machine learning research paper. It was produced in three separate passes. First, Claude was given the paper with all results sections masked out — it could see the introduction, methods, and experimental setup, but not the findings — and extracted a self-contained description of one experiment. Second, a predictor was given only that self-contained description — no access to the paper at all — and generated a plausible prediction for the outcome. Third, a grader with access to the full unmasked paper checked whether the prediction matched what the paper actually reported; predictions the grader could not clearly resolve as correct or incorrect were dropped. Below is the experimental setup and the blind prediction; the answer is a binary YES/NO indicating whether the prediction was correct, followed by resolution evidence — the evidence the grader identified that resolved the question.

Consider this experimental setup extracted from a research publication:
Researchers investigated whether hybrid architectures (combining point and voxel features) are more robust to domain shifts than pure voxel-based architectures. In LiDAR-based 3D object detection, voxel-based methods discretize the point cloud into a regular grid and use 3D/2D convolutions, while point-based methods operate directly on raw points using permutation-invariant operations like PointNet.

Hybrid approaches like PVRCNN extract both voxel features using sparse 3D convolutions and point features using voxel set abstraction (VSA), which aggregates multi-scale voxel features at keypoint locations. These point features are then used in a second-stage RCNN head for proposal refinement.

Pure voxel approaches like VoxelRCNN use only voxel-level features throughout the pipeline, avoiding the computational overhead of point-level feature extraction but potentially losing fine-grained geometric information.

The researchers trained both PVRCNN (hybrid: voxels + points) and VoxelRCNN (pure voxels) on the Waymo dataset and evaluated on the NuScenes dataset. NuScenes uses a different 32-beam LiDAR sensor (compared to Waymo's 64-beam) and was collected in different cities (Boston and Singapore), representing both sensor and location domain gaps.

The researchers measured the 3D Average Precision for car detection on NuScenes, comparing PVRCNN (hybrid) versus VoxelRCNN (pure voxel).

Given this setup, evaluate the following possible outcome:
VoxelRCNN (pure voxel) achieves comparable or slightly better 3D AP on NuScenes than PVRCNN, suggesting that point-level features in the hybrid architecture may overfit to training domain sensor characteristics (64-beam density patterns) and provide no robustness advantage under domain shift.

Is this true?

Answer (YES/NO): YES